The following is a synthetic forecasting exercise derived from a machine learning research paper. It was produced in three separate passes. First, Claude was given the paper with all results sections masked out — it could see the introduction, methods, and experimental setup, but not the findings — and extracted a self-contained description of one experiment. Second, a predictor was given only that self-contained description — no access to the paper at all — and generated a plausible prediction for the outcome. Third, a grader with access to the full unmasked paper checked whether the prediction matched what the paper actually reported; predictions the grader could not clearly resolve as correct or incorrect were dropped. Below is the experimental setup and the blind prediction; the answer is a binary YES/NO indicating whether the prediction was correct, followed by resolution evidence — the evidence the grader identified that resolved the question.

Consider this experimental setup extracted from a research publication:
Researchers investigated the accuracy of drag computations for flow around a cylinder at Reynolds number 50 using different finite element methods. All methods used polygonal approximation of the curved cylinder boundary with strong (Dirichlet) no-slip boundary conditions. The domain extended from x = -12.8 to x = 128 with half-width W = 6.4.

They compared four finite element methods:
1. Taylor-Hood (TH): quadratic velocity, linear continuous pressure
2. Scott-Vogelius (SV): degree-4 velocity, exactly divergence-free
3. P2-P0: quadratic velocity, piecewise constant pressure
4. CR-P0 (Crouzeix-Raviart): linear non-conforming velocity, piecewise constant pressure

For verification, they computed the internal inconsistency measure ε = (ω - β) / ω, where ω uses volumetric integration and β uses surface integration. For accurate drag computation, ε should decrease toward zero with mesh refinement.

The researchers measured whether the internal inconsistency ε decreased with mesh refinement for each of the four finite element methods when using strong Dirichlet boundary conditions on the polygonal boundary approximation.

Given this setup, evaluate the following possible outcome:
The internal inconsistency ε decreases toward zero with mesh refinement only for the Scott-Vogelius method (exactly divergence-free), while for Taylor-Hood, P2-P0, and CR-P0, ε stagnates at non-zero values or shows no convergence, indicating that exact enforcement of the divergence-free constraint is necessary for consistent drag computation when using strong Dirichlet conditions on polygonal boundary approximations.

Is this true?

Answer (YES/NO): NO